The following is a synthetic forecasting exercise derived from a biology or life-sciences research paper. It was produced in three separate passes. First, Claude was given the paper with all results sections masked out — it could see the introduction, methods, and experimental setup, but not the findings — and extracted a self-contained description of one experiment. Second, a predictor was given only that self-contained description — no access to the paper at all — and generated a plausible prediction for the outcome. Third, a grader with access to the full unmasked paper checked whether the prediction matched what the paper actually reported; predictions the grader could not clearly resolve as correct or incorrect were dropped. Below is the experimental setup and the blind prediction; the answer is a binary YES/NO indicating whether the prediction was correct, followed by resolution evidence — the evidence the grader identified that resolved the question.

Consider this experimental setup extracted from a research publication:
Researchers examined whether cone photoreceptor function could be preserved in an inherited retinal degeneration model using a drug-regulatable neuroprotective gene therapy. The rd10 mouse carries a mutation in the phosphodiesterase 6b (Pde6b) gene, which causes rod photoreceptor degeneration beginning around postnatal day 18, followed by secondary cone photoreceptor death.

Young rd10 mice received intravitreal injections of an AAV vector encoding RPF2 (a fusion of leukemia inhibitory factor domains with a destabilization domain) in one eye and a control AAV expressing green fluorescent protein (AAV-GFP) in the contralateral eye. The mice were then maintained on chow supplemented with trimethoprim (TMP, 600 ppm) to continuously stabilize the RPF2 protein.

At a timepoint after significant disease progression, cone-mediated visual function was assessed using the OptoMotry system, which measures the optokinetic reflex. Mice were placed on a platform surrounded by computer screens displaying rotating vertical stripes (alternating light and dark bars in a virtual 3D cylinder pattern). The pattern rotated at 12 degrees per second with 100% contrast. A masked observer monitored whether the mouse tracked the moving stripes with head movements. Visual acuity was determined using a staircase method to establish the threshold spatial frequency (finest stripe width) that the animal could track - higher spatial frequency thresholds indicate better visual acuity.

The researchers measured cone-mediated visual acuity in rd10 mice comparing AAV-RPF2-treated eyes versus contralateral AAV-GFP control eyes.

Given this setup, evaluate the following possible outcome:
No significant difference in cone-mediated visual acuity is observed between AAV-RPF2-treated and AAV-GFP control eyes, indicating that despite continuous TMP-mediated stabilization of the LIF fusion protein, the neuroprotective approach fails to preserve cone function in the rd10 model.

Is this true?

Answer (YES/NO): NO